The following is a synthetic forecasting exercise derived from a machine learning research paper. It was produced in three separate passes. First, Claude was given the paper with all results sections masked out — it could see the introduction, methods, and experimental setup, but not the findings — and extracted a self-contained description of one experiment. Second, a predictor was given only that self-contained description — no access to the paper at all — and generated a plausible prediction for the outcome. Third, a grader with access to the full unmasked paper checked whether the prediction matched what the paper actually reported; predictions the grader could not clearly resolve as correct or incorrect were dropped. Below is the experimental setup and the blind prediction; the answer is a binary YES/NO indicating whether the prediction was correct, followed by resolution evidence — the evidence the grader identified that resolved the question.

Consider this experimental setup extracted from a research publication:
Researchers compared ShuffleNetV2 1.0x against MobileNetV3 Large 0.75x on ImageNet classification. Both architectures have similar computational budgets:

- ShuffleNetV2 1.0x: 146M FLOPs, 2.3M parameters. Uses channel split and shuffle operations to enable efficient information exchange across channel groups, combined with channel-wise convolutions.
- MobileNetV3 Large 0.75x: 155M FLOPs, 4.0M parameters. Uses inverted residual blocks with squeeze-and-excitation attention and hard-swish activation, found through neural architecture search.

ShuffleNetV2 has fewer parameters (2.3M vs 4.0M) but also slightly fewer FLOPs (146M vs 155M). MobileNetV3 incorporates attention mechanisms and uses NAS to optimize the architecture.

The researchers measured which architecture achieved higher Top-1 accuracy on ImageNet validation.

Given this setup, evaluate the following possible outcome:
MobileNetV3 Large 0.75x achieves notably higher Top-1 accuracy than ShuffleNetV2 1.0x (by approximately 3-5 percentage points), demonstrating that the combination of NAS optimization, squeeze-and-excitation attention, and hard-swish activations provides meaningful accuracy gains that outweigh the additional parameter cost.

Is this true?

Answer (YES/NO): YES